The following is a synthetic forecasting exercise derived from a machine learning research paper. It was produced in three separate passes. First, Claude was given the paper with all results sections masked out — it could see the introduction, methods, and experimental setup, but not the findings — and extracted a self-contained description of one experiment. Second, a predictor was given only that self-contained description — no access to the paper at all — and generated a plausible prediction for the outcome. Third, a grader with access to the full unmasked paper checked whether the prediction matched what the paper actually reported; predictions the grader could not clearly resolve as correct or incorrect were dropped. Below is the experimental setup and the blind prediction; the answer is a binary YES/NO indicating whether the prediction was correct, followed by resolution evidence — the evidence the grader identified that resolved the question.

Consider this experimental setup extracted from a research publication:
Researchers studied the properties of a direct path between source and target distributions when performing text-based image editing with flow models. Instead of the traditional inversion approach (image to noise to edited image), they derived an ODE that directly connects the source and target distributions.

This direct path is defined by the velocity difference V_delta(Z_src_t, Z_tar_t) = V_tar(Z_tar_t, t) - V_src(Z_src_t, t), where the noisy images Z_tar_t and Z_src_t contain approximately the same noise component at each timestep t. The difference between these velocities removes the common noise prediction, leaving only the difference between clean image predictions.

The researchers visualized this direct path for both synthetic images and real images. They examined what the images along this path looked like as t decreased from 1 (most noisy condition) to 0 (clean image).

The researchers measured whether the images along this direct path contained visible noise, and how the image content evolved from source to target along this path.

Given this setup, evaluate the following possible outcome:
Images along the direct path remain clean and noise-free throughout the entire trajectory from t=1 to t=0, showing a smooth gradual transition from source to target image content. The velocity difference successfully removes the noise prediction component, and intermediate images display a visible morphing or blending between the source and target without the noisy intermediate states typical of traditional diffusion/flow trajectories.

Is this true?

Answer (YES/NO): YES